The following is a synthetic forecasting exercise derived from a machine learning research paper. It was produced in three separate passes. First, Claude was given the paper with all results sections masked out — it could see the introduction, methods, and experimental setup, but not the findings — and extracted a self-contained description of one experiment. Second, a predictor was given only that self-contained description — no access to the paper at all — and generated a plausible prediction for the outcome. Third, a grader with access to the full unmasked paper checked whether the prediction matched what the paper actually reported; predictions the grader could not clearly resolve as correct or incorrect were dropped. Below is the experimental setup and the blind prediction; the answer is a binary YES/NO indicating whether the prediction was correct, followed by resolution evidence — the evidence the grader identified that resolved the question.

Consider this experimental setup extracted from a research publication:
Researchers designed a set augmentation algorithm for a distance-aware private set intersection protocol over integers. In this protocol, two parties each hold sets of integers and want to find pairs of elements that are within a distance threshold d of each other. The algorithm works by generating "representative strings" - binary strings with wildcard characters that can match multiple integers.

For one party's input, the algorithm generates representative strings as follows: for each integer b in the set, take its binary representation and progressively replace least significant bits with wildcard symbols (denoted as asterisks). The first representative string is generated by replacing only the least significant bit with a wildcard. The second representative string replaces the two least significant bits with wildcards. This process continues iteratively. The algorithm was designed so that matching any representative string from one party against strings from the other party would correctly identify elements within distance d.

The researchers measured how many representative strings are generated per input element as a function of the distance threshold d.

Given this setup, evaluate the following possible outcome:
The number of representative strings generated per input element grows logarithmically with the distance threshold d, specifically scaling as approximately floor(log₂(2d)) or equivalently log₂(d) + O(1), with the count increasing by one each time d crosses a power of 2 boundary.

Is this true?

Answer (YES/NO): NO